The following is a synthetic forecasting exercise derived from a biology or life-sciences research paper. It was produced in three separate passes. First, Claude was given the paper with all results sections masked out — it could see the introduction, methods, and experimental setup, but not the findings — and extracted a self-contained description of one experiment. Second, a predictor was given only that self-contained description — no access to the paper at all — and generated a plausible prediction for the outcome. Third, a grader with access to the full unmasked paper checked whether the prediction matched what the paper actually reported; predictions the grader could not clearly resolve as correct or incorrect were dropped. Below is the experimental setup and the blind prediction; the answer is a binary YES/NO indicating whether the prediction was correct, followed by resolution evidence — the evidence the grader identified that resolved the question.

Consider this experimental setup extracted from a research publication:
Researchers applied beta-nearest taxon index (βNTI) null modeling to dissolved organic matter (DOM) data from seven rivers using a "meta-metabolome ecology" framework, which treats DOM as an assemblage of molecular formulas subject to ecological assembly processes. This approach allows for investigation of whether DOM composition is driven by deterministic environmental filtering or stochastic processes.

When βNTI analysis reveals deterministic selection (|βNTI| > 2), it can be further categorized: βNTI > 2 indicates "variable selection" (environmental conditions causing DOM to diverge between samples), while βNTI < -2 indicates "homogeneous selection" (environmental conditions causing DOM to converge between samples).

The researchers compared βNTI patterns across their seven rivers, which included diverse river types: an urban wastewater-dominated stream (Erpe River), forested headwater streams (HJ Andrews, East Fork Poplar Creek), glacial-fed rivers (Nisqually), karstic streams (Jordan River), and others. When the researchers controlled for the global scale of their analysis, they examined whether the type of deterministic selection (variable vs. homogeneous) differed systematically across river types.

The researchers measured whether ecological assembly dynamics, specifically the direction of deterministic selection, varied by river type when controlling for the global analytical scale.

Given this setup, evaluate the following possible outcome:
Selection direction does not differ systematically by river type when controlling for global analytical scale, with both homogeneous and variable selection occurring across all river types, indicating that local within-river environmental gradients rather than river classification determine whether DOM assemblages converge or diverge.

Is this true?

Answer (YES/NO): NO